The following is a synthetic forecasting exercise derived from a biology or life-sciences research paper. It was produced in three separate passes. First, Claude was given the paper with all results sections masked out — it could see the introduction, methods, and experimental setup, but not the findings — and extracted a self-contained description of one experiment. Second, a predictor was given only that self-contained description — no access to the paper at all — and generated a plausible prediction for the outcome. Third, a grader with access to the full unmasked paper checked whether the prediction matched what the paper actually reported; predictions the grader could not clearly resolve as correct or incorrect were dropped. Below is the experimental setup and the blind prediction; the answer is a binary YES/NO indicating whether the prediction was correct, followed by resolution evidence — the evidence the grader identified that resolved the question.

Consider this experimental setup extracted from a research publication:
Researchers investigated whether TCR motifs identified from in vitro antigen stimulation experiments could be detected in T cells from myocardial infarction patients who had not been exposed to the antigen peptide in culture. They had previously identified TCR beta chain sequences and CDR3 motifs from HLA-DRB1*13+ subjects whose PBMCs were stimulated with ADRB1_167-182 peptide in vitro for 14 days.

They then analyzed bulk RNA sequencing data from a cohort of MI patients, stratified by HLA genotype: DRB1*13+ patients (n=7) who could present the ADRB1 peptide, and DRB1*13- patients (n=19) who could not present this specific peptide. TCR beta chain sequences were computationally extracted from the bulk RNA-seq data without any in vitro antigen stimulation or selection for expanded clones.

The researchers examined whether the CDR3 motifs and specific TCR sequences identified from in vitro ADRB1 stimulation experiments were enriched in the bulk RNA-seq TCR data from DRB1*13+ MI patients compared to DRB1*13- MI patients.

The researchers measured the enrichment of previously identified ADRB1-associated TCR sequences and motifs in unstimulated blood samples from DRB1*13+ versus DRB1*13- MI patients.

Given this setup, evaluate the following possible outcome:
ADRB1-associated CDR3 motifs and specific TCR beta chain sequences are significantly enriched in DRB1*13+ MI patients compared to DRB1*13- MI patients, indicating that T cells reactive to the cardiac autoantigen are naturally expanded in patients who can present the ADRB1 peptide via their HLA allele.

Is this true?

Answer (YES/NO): YES